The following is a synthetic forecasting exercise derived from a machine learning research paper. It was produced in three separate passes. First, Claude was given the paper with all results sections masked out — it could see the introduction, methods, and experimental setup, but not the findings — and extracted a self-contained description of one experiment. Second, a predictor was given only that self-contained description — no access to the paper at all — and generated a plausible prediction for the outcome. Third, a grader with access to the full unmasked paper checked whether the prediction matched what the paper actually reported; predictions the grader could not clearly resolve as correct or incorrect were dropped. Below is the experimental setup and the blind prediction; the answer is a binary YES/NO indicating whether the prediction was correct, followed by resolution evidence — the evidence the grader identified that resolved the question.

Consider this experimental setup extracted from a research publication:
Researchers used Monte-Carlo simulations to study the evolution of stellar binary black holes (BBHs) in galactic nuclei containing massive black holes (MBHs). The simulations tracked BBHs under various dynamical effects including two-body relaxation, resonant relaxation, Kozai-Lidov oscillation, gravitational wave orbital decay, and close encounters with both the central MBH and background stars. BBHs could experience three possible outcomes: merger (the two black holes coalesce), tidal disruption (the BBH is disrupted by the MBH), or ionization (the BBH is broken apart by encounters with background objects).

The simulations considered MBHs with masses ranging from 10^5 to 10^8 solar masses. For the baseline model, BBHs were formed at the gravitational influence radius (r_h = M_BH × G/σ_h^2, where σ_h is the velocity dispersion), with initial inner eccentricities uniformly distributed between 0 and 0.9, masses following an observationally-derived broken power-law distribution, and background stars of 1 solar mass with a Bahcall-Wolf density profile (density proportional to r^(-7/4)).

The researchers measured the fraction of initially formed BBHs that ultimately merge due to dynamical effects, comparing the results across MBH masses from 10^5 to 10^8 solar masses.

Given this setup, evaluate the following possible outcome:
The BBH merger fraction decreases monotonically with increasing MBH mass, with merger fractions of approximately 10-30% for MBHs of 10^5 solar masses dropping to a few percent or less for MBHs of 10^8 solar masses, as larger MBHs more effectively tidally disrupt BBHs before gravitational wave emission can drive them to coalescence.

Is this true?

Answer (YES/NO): NO